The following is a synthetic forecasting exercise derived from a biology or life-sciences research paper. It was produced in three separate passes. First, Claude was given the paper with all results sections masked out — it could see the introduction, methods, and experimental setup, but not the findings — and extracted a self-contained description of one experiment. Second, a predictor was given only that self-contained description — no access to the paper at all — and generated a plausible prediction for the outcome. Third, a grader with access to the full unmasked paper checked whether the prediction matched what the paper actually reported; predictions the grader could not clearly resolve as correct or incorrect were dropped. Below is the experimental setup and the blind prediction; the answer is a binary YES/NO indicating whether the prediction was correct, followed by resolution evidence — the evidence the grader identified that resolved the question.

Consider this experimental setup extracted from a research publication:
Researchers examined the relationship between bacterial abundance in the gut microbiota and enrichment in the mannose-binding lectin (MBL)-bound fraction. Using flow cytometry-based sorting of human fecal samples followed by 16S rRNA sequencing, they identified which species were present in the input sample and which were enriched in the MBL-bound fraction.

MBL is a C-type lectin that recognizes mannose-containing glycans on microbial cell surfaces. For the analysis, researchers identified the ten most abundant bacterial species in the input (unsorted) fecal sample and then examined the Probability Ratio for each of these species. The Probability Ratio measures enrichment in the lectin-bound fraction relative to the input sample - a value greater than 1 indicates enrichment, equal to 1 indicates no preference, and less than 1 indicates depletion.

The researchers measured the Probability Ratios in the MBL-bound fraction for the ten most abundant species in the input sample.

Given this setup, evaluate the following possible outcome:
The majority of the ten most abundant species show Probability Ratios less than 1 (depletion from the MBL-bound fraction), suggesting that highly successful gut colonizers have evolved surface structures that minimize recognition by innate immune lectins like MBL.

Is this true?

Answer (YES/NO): YES